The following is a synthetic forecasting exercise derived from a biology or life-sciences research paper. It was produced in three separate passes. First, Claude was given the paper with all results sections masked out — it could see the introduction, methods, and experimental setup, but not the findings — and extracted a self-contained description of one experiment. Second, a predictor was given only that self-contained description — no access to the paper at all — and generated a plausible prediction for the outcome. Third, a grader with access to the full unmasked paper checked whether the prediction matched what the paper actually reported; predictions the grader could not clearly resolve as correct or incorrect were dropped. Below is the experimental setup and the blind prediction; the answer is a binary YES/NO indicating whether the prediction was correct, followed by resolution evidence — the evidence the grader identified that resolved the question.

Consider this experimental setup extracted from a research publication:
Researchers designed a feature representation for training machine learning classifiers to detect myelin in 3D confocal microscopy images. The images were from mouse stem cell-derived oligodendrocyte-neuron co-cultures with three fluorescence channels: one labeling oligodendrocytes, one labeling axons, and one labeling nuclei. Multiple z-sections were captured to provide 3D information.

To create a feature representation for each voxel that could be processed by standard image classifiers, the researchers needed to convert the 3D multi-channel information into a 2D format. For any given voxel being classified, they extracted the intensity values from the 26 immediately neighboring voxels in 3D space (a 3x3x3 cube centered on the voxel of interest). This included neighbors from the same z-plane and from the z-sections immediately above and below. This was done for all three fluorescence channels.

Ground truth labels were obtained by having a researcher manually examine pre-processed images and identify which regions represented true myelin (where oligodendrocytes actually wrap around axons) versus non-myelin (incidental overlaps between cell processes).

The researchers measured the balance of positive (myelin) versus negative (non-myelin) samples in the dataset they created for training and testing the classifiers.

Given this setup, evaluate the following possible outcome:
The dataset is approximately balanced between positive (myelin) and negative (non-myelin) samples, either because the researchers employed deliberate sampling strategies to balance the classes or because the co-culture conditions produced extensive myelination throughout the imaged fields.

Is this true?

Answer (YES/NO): YES